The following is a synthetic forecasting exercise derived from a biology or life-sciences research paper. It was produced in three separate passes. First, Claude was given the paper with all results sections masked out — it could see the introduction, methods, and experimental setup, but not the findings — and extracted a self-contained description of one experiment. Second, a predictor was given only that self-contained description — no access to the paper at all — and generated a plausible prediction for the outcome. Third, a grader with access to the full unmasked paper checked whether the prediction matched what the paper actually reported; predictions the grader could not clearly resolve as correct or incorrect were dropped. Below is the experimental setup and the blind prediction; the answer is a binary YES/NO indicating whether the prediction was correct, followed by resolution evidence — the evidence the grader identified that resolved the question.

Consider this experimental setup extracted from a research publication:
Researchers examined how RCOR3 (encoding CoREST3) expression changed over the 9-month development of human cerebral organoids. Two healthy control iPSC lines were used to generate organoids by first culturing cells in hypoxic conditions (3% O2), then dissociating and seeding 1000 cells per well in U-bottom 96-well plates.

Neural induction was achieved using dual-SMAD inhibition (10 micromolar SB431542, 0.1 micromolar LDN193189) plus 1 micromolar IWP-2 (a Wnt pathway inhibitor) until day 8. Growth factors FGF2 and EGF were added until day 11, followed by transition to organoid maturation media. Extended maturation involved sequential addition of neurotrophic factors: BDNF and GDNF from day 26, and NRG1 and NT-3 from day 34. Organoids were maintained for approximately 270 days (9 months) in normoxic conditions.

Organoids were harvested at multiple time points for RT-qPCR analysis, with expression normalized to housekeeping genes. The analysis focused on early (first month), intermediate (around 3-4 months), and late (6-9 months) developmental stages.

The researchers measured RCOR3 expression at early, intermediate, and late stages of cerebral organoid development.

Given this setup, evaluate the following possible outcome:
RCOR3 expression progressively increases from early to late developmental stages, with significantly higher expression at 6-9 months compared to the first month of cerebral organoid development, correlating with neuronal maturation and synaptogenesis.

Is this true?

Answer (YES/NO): NO